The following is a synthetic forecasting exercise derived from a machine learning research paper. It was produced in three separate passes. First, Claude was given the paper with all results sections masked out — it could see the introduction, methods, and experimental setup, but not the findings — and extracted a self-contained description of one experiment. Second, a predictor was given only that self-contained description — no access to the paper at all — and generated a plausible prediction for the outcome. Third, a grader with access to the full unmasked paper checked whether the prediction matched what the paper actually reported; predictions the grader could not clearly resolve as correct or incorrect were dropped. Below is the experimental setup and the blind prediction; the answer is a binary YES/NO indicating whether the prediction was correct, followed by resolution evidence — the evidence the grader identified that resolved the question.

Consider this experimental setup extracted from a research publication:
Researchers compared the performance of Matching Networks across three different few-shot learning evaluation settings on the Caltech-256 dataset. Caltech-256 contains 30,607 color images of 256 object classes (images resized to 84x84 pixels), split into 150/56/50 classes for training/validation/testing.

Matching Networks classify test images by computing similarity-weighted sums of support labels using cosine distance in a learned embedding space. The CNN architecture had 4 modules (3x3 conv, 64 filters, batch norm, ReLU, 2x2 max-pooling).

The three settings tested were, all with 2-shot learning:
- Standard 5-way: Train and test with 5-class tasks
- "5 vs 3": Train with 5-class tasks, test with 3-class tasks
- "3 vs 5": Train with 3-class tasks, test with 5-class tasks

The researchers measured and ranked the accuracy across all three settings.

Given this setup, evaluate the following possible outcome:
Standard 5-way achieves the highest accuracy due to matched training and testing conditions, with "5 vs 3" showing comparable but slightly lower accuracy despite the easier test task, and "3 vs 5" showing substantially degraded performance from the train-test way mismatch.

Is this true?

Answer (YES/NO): NO